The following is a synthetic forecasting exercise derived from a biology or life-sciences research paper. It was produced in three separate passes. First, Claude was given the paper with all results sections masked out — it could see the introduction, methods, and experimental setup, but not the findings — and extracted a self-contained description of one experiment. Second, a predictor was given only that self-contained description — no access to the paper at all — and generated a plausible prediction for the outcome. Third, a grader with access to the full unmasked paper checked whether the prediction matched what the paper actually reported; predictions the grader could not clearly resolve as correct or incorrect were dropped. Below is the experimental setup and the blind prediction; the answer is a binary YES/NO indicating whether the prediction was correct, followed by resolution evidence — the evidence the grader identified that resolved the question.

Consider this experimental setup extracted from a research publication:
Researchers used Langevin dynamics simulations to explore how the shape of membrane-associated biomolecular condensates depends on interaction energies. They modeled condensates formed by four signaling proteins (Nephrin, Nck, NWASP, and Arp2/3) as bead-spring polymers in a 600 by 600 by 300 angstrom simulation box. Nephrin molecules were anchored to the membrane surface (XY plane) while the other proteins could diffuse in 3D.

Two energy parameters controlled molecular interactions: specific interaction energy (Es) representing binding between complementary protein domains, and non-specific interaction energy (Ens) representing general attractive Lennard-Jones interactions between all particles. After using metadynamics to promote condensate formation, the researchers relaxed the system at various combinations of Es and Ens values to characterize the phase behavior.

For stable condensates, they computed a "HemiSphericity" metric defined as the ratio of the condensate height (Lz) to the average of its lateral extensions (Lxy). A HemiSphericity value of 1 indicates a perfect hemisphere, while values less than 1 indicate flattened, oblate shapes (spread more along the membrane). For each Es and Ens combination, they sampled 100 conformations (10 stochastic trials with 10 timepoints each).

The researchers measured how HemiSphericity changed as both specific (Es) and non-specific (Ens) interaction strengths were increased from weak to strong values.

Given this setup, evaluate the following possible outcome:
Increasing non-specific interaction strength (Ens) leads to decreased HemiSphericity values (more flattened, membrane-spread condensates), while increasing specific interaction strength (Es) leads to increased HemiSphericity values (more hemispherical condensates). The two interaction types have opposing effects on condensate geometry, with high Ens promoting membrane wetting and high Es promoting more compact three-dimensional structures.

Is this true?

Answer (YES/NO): NO